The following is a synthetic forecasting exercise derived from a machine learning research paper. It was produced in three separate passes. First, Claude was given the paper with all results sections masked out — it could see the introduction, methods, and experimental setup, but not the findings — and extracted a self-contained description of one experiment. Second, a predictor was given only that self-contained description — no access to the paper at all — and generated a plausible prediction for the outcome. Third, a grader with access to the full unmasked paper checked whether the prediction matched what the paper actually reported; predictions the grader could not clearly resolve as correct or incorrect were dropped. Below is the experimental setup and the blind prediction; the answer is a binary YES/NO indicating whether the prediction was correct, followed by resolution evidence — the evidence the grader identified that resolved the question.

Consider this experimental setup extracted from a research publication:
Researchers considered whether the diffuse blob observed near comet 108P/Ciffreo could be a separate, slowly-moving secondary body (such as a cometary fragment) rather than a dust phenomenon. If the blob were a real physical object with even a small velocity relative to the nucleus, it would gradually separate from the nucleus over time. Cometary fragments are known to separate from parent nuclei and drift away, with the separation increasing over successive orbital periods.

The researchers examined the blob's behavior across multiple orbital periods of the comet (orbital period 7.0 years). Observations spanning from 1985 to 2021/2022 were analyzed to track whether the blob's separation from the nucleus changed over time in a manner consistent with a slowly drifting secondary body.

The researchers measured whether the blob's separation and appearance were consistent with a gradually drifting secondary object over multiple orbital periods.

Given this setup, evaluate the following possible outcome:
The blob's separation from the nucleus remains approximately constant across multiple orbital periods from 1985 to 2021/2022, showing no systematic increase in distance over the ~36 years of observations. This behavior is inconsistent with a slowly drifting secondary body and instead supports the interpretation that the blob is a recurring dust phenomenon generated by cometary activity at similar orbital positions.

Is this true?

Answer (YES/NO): YES